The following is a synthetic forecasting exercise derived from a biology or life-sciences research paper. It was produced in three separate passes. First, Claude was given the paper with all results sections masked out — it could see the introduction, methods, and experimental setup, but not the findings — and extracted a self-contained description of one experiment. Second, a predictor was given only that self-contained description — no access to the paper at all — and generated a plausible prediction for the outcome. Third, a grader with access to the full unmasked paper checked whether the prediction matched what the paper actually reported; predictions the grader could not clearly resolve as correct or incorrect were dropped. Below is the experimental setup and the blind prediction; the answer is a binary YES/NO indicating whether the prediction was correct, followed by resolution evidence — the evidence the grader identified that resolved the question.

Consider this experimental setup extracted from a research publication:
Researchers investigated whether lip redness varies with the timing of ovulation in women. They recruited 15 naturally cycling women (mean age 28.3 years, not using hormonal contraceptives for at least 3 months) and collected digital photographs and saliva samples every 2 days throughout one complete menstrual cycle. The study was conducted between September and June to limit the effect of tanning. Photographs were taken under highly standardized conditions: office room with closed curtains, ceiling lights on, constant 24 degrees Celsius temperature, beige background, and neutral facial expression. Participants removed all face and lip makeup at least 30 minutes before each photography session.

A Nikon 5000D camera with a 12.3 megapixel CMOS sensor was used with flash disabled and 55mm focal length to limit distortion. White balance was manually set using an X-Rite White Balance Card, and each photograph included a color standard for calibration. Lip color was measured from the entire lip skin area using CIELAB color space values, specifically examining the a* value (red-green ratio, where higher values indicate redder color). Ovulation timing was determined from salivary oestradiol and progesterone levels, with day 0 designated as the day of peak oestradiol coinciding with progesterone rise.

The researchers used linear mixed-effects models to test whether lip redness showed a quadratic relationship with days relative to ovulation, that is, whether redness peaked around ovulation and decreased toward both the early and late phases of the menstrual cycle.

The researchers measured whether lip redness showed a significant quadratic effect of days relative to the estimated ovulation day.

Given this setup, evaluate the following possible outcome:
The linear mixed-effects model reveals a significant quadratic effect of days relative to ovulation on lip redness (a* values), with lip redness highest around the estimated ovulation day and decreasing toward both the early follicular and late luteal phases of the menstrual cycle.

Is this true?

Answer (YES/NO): NO